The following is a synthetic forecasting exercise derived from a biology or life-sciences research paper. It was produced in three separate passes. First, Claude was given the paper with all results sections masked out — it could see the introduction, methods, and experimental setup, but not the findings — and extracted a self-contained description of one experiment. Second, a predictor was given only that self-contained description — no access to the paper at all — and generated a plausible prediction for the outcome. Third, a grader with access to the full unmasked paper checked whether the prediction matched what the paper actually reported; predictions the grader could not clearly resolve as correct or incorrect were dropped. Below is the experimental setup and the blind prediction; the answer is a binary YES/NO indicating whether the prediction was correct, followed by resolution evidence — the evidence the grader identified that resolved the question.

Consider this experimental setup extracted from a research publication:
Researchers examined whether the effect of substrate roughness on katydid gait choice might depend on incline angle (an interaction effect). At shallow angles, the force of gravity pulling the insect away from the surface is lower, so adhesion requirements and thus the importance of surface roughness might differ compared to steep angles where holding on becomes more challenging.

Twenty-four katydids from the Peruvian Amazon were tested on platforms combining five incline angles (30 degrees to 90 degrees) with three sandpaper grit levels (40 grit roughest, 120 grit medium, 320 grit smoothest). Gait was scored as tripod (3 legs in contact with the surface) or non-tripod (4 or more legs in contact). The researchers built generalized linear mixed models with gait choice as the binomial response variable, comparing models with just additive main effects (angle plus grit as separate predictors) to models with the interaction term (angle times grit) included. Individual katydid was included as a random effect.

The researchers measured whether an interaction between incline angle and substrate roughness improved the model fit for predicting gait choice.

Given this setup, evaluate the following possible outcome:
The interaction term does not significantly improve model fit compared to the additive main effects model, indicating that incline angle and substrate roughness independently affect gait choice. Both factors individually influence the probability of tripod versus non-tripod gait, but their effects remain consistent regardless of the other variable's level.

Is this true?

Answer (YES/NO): NO